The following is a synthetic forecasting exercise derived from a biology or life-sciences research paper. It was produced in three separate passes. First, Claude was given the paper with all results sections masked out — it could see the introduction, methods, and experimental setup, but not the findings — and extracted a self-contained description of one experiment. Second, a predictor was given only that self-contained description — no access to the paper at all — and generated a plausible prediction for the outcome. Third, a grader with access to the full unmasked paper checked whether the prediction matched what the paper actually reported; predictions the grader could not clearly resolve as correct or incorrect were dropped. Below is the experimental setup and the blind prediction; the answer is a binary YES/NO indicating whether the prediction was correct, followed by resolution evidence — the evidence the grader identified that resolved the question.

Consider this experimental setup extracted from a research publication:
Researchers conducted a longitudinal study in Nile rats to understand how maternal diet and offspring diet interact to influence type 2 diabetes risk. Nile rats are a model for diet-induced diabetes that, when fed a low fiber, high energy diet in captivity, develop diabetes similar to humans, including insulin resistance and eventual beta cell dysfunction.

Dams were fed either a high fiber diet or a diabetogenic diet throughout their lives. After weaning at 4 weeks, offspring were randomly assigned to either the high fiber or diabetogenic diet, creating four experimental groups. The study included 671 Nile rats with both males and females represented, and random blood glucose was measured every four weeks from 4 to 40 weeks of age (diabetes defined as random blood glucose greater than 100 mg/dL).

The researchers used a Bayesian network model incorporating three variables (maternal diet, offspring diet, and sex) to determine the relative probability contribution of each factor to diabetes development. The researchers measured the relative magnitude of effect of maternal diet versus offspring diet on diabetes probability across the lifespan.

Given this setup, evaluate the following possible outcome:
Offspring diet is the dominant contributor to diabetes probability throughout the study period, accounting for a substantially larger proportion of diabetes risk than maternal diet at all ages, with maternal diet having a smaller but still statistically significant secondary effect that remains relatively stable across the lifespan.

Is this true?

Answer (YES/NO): NO